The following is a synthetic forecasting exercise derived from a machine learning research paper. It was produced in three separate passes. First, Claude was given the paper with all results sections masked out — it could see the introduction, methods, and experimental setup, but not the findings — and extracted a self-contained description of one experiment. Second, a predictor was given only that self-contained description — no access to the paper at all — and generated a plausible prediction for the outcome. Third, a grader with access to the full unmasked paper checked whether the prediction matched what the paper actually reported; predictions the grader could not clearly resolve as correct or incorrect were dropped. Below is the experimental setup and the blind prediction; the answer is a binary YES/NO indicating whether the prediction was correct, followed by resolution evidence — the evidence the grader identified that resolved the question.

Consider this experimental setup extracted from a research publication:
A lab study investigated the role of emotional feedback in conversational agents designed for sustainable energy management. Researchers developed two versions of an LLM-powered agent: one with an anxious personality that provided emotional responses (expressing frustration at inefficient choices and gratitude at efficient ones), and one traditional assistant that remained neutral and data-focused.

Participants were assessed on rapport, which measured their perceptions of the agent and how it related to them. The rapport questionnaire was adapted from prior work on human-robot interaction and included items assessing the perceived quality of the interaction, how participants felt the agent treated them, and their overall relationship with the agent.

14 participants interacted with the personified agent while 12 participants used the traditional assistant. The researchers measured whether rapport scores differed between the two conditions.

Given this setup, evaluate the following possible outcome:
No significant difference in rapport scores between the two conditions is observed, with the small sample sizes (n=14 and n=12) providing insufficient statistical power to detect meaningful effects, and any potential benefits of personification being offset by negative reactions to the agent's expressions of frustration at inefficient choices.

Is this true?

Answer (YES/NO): NO